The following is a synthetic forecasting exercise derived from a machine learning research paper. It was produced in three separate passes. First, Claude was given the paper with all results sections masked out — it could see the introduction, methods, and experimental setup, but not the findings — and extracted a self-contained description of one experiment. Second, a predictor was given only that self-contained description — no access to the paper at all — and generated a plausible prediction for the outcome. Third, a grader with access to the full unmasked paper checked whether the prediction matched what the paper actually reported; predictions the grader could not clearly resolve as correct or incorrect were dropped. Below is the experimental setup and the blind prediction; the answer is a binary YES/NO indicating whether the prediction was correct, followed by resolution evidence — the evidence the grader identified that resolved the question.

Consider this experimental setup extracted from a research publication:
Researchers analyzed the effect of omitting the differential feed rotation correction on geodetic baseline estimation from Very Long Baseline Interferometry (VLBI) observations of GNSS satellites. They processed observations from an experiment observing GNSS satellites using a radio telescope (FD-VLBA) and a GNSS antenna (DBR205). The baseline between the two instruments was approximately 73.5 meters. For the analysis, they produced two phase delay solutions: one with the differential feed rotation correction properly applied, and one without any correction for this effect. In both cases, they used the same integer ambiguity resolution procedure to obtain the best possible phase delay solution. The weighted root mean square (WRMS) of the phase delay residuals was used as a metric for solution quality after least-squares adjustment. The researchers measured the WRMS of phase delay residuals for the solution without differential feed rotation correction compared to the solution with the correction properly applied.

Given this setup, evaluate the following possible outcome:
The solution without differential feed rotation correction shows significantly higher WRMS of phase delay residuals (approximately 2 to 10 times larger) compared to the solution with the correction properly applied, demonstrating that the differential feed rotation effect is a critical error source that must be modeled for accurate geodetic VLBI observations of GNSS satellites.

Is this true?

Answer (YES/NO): NO